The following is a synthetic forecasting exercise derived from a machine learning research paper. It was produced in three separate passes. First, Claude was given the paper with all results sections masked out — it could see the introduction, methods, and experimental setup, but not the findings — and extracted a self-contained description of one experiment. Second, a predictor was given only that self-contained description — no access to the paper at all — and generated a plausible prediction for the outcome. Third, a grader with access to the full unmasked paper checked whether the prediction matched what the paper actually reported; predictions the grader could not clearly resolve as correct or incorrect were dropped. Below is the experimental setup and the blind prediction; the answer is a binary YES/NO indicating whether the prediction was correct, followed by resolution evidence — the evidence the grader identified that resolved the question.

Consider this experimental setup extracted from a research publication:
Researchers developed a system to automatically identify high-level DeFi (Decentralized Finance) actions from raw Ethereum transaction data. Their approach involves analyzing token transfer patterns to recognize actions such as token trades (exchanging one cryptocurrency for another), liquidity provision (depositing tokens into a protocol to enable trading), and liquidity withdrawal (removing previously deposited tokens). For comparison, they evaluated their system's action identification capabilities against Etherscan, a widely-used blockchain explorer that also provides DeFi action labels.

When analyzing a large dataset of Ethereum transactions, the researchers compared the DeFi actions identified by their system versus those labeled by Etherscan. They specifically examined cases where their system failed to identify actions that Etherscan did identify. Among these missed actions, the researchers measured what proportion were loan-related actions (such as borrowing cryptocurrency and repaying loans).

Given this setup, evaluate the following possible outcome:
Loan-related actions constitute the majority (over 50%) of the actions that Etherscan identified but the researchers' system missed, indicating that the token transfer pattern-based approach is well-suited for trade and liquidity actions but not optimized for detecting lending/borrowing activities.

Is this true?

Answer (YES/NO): YES